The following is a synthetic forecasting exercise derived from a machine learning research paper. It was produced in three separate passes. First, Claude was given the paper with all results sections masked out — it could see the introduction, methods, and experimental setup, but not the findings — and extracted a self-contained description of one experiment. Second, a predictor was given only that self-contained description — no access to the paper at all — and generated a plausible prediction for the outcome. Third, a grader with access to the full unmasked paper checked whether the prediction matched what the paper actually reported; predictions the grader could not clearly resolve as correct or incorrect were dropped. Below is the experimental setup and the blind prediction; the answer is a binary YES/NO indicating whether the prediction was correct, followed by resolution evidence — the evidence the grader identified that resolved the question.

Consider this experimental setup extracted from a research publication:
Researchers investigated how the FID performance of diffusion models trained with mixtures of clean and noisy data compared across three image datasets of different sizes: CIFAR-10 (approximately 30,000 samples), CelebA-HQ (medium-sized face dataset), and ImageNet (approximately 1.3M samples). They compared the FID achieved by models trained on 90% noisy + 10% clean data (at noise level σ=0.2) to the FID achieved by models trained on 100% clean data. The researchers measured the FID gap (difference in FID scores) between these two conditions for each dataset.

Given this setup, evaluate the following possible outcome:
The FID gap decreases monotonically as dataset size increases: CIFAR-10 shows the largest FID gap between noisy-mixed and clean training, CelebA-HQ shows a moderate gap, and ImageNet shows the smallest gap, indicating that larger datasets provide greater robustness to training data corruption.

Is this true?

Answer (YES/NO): NO